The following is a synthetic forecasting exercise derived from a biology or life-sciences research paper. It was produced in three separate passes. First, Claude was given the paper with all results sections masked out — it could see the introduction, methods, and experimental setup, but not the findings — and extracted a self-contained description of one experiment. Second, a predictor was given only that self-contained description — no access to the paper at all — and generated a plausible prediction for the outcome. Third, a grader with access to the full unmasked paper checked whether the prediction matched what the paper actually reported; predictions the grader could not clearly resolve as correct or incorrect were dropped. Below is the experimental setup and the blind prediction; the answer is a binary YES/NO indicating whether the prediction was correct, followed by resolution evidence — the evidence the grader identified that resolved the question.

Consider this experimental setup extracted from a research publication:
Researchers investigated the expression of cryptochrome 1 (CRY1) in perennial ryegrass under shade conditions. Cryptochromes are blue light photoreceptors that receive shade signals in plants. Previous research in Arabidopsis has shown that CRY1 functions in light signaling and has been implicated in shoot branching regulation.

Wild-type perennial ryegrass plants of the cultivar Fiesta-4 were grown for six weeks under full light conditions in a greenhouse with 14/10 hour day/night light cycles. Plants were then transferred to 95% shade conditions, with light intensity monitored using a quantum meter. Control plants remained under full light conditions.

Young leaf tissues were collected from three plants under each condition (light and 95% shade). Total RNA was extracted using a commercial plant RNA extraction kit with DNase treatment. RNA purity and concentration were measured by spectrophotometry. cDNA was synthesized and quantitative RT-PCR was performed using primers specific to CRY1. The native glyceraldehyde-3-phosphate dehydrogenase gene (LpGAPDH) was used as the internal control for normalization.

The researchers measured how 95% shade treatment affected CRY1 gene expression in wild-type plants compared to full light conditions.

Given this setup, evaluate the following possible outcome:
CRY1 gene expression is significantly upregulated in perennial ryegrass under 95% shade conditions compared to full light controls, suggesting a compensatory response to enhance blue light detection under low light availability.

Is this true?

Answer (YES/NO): YES